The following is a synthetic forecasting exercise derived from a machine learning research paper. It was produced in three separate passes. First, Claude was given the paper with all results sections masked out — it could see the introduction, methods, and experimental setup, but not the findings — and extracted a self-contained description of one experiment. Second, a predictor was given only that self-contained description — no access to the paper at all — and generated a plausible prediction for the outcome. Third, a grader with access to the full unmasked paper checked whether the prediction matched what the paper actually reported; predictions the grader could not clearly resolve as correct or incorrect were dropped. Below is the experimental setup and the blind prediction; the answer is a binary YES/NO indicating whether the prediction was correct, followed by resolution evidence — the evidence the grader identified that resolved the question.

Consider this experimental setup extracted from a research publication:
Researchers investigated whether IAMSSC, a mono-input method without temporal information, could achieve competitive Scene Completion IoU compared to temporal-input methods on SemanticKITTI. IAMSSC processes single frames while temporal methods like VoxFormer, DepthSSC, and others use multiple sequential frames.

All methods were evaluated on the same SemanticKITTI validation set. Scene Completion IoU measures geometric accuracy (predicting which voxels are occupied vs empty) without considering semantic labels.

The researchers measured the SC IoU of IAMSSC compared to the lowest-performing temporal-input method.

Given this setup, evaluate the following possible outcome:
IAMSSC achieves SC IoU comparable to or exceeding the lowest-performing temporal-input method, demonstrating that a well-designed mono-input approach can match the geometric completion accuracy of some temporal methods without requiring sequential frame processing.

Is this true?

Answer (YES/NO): YES